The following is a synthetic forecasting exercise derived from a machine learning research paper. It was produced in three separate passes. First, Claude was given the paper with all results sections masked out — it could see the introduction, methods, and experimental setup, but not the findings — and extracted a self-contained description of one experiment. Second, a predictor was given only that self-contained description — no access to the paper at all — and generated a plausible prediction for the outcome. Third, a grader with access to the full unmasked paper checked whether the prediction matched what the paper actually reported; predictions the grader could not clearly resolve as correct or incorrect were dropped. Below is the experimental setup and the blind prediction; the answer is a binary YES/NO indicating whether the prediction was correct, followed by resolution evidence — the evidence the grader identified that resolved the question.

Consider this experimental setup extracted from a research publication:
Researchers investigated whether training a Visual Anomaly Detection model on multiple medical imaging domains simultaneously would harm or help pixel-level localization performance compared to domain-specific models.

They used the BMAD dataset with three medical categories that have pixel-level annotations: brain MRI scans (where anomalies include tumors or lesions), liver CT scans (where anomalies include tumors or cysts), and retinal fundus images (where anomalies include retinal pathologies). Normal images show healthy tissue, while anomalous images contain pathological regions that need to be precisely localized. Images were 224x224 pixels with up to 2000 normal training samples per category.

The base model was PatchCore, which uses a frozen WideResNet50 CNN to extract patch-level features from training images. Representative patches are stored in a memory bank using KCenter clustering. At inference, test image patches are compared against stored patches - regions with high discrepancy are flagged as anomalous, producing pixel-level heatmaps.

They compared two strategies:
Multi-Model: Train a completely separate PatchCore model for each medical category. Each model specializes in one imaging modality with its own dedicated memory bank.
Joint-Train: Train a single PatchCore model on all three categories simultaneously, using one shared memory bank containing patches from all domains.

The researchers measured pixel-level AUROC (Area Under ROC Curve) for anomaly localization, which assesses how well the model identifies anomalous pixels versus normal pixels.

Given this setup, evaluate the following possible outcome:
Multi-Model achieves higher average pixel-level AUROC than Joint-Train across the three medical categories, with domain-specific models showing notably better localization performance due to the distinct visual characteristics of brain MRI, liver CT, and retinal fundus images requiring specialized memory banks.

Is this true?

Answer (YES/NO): NO